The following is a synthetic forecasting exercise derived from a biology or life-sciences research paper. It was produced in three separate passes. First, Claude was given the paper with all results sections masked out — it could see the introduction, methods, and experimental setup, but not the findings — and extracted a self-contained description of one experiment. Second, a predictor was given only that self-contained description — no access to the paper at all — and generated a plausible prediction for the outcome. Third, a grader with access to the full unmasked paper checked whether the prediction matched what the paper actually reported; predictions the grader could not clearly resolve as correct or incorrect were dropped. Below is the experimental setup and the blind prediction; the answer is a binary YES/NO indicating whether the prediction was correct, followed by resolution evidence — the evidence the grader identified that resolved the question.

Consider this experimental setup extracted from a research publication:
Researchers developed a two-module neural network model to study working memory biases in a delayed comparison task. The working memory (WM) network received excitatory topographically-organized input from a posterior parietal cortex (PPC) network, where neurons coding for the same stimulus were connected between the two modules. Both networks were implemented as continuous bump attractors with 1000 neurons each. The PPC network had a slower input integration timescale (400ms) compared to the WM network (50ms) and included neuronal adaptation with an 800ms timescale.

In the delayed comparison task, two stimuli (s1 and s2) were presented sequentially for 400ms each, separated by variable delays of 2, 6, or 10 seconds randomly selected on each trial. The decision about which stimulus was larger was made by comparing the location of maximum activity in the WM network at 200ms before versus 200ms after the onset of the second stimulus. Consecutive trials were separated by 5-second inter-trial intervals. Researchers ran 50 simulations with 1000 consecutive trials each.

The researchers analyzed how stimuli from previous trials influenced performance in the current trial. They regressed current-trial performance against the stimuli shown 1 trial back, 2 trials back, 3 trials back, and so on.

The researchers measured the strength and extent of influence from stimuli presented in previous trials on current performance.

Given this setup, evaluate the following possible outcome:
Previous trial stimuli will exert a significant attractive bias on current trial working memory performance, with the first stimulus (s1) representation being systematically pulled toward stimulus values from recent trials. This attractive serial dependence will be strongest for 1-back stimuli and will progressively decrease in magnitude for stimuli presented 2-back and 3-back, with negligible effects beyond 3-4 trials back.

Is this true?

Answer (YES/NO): NO